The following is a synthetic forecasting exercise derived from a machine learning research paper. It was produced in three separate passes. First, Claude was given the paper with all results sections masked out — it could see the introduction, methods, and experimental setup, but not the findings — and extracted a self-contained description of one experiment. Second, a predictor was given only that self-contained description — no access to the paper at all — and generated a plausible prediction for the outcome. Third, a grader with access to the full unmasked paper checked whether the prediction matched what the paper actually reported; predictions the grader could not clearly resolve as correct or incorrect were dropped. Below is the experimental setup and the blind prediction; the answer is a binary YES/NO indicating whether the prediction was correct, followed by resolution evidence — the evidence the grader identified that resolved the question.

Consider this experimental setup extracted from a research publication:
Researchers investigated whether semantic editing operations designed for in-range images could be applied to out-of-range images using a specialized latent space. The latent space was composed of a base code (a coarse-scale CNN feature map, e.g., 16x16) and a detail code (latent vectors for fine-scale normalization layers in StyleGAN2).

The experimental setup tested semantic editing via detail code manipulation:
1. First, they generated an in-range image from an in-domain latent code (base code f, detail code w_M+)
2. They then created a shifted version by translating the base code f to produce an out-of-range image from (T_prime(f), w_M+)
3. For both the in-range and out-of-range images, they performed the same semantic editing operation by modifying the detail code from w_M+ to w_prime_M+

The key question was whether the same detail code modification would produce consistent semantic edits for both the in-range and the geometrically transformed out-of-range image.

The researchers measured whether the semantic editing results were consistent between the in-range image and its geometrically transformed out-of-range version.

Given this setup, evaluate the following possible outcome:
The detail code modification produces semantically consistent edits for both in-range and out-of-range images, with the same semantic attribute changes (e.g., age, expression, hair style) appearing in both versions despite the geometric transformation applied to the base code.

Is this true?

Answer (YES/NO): YES